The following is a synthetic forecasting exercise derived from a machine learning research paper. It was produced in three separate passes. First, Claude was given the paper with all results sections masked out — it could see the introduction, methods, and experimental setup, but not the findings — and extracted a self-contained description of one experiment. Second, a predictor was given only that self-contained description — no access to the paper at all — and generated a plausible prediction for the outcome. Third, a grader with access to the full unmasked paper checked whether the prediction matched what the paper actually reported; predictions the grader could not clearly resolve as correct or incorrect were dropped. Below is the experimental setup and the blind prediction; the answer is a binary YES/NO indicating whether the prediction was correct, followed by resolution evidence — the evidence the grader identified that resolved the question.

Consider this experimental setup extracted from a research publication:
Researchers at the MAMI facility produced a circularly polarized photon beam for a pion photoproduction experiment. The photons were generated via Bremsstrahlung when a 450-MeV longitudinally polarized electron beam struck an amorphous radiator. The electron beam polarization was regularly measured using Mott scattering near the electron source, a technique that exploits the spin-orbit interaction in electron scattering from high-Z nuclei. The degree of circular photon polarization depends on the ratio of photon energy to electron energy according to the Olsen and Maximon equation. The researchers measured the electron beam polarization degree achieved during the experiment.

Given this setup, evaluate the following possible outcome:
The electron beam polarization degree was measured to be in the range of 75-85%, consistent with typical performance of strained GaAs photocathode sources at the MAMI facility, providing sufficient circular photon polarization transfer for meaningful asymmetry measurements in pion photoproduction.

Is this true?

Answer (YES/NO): NO